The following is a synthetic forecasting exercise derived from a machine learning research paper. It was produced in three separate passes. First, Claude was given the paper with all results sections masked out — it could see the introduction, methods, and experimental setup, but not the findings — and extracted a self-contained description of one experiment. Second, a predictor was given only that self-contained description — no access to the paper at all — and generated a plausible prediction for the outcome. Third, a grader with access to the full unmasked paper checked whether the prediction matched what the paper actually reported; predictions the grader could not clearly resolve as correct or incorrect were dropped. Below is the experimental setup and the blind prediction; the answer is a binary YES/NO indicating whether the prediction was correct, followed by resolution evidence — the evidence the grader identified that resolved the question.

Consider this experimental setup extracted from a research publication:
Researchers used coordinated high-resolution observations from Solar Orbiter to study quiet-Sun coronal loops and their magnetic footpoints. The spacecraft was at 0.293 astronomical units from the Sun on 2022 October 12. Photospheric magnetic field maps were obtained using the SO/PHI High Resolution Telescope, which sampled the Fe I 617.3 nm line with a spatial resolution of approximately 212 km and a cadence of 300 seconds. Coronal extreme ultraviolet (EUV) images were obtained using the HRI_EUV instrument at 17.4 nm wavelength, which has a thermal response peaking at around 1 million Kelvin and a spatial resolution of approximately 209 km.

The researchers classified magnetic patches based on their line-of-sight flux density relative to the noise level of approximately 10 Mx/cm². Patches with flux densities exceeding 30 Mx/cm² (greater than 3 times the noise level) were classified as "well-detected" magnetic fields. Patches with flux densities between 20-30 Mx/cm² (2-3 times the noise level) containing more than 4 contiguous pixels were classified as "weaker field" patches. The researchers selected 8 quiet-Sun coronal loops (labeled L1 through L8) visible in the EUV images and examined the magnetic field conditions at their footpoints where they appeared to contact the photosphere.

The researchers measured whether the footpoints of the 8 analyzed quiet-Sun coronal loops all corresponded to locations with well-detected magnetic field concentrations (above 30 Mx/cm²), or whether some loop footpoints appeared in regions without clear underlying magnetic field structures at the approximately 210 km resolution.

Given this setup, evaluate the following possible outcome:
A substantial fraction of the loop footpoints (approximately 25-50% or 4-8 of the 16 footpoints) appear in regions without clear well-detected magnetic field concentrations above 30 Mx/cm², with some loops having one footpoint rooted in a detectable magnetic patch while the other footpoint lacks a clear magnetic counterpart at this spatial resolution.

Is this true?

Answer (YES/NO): YES